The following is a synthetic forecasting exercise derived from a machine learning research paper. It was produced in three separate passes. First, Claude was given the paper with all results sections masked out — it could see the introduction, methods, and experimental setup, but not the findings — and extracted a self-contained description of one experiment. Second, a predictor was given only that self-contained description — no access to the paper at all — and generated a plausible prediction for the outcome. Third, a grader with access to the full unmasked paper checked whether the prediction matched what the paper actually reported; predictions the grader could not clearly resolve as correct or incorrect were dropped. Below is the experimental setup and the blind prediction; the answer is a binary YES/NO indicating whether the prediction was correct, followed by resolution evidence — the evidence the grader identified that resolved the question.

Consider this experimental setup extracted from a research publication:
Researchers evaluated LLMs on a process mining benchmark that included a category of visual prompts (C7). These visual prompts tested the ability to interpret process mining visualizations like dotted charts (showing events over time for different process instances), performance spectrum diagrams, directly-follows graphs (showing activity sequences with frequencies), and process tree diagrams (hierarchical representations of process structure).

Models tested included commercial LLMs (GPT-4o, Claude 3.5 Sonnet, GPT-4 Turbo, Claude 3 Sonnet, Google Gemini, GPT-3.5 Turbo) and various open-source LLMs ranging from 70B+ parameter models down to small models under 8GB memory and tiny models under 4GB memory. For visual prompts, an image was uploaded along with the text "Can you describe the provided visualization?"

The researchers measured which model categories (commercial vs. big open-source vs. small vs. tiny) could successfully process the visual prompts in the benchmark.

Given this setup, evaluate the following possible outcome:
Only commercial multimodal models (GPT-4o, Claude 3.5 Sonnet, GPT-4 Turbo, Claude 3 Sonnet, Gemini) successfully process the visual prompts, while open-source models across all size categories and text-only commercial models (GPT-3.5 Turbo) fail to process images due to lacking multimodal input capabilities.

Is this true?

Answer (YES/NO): NO